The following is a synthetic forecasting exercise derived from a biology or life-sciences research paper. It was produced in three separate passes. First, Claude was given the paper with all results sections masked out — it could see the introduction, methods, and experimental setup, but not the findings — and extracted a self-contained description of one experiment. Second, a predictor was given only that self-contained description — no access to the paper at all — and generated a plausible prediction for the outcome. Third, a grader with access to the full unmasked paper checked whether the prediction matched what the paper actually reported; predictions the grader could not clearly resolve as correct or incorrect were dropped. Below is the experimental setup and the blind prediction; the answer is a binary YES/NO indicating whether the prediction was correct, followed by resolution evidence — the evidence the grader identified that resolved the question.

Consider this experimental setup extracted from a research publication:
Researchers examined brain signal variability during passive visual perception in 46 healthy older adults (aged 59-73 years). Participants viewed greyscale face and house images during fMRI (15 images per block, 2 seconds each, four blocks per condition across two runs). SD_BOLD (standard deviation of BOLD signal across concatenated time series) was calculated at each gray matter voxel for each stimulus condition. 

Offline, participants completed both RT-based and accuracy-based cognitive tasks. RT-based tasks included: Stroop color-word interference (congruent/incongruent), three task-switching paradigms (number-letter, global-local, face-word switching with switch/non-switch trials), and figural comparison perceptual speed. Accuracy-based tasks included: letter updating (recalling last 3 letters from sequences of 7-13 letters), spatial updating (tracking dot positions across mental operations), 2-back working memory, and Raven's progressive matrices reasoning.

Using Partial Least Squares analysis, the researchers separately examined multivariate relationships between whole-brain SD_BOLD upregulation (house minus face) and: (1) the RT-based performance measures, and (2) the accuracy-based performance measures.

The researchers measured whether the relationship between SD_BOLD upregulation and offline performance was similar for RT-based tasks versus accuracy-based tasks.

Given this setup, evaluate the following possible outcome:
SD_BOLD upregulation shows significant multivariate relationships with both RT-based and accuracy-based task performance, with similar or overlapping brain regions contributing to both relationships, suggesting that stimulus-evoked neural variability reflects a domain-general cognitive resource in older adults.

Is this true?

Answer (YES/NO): NO